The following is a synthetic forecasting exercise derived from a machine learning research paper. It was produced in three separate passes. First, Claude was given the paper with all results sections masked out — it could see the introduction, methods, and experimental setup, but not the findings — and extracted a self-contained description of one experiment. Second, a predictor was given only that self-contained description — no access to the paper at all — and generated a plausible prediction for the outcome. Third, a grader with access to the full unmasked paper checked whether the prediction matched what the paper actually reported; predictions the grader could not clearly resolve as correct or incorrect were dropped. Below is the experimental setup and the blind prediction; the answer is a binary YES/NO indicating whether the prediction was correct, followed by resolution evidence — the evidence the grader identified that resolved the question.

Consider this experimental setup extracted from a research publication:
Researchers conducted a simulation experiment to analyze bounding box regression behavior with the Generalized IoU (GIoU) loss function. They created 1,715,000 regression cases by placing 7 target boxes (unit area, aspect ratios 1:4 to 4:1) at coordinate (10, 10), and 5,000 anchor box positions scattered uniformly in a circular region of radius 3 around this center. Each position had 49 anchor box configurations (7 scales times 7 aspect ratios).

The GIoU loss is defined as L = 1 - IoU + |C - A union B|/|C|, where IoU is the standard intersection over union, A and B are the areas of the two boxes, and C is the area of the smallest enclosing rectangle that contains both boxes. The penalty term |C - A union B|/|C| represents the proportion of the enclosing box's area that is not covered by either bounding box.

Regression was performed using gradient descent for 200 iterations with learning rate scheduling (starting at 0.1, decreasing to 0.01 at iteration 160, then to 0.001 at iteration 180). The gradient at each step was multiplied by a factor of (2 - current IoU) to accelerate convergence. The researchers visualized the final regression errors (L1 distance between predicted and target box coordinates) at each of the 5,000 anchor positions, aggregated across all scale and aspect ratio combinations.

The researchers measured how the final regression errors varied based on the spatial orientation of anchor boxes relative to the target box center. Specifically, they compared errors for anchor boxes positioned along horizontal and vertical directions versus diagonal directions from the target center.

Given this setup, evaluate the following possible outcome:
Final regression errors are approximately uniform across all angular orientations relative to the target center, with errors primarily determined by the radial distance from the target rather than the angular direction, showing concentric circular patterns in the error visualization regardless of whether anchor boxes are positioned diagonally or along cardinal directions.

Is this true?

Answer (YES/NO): NO